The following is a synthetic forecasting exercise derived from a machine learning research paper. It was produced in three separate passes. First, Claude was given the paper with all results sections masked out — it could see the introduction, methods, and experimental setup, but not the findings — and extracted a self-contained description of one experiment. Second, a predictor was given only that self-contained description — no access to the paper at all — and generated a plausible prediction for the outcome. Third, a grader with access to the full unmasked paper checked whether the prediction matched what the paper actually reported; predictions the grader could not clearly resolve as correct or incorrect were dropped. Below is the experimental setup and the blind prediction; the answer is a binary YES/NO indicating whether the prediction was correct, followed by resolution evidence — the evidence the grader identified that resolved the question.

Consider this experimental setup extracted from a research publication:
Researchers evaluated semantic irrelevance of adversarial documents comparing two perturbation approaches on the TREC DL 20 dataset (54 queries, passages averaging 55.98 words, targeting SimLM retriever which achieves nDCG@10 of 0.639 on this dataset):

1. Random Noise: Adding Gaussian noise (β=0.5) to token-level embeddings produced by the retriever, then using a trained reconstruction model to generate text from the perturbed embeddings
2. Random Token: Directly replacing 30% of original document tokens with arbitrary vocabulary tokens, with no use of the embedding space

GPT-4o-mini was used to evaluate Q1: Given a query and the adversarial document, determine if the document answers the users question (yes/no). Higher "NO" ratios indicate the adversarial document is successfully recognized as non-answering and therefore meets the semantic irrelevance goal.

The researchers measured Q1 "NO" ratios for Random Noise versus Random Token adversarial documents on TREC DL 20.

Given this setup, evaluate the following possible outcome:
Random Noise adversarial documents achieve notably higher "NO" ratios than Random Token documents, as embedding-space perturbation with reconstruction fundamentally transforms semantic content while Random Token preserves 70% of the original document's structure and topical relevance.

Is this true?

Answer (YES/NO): YES